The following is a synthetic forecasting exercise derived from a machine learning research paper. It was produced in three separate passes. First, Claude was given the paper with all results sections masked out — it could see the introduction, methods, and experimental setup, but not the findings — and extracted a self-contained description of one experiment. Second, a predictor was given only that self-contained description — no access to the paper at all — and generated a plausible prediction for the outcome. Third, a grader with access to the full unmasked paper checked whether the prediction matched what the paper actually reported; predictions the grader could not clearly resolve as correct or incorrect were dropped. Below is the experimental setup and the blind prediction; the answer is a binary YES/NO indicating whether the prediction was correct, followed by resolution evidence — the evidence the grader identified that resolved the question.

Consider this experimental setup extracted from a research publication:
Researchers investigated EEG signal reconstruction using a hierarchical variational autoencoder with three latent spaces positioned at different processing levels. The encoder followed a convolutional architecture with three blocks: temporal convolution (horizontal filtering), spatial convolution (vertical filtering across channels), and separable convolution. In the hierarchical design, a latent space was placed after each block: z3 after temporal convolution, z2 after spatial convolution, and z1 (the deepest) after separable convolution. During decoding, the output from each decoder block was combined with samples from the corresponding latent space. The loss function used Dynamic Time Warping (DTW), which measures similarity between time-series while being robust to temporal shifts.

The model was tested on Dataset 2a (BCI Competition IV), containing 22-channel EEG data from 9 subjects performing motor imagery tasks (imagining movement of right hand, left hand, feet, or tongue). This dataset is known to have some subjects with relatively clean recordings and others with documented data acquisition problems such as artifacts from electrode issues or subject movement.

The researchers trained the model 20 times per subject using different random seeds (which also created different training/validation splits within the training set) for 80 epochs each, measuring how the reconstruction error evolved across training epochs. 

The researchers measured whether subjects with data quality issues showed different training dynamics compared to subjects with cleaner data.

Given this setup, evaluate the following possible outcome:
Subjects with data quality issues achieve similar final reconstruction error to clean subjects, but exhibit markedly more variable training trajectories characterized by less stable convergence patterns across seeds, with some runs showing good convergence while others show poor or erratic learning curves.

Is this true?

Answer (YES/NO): YES